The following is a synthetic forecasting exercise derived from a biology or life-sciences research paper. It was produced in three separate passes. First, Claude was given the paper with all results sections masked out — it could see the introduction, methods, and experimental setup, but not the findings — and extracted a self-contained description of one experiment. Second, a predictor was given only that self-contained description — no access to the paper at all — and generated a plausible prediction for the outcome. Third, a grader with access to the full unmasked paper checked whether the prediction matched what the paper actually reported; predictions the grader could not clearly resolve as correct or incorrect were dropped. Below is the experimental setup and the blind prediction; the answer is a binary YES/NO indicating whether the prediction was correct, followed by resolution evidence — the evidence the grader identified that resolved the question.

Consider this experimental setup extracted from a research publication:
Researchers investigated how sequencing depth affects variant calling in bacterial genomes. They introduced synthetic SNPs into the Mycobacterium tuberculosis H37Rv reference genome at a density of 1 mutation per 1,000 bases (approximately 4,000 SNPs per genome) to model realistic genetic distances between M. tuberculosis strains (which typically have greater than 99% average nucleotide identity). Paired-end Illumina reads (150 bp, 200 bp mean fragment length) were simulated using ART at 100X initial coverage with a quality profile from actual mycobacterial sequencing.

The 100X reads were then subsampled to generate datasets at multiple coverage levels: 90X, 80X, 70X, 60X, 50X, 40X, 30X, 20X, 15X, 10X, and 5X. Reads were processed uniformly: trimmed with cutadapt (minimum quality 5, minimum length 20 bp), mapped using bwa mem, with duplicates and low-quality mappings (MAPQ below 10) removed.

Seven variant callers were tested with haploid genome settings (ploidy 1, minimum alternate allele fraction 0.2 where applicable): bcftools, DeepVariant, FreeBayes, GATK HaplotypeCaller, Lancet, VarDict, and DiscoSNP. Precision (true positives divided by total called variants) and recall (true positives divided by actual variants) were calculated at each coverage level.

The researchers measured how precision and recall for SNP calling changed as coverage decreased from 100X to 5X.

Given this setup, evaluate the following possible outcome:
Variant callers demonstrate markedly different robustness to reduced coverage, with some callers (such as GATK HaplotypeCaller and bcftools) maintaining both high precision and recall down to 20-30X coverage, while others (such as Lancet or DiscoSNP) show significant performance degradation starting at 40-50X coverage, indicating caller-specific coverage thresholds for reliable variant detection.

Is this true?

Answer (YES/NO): NO